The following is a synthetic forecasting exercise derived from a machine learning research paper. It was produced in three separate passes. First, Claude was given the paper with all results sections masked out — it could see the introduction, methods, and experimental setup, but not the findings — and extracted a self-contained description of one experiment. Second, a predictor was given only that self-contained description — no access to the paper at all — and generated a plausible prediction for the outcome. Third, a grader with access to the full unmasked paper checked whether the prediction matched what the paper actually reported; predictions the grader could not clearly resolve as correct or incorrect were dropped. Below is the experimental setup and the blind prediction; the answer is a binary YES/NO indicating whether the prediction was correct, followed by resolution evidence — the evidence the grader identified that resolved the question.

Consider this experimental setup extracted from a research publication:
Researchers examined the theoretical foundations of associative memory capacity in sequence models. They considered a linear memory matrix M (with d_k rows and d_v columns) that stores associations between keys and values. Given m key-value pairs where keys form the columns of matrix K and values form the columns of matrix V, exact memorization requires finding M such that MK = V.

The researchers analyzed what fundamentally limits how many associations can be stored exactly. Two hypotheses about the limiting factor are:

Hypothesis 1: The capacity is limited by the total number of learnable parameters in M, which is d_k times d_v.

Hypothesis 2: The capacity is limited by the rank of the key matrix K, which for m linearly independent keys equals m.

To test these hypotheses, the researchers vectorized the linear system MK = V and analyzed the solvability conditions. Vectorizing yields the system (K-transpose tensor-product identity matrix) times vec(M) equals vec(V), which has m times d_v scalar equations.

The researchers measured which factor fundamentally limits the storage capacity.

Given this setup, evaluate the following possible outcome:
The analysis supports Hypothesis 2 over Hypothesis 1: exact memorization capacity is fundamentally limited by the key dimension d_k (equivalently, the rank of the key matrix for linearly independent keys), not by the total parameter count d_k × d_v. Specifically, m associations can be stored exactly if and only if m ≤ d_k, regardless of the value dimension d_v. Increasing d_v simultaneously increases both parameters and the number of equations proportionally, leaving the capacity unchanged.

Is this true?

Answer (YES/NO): YES